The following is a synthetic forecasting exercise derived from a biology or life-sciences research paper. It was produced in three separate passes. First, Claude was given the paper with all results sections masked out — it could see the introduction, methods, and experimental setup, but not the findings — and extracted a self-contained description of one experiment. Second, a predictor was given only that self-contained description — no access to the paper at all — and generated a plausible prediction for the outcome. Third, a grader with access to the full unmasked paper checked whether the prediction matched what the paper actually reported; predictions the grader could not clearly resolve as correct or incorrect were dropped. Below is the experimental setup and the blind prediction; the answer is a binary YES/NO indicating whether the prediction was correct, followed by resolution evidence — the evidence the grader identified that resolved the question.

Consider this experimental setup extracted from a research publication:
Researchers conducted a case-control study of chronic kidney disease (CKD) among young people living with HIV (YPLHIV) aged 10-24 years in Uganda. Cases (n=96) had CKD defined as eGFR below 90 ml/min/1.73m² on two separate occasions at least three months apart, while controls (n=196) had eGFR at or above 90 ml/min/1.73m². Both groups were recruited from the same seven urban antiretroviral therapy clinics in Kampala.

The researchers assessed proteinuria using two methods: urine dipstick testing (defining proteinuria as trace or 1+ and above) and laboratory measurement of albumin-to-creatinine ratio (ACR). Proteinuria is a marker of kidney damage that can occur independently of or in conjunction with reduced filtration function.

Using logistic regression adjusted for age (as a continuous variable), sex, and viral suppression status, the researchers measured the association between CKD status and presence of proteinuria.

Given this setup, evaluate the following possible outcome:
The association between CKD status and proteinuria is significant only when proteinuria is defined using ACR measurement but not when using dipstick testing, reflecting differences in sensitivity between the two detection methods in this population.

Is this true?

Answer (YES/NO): NO